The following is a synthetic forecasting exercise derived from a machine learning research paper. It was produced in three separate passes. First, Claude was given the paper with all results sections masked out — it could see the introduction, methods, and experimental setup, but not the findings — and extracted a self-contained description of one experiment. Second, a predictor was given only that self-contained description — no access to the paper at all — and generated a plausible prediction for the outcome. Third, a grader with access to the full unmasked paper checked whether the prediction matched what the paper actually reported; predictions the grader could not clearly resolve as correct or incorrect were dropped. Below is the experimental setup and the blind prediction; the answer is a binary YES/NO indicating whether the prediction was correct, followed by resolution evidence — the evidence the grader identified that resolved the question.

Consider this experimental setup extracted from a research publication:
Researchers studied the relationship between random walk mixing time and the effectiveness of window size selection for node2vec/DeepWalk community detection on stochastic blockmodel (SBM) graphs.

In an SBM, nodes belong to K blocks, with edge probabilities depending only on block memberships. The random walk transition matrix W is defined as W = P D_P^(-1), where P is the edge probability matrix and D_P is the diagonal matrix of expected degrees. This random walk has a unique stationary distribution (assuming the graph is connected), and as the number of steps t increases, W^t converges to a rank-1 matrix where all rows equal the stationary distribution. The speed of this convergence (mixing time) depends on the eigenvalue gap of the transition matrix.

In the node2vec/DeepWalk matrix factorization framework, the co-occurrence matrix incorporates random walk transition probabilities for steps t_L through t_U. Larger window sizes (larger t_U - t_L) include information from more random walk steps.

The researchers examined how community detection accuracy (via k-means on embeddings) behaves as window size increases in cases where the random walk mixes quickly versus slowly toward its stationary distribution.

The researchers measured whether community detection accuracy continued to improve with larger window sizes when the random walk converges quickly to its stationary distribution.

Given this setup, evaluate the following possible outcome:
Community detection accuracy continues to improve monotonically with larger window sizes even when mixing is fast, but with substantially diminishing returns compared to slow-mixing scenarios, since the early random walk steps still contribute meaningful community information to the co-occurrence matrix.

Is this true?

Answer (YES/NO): NO